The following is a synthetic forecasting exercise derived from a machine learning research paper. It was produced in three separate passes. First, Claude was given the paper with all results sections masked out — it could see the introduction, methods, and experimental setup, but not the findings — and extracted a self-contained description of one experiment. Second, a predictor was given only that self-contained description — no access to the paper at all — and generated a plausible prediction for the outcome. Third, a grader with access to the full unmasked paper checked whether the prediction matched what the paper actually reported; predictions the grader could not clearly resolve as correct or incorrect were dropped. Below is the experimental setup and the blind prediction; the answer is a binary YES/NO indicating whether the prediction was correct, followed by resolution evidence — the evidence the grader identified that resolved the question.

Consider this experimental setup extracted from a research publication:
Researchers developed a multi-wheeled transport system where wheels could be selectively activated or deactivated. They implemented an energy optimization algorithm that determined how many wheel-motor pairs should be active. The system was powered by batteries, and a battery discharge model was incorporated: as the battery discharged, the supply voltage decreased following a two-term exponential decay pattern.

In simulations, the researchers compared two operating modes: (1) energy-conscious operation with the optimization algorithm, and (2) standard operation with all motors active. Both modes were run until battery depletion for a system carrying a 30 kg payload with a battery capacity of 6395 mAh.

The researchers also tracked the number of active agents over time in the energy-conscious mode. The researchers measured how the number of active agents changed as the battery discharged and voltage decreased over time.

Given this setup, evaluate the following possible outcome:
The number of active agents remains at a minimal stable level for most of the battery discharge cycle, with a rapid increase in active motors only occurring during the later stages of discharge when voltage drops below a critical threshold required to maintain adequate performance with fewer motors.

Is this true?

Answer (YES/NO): YES